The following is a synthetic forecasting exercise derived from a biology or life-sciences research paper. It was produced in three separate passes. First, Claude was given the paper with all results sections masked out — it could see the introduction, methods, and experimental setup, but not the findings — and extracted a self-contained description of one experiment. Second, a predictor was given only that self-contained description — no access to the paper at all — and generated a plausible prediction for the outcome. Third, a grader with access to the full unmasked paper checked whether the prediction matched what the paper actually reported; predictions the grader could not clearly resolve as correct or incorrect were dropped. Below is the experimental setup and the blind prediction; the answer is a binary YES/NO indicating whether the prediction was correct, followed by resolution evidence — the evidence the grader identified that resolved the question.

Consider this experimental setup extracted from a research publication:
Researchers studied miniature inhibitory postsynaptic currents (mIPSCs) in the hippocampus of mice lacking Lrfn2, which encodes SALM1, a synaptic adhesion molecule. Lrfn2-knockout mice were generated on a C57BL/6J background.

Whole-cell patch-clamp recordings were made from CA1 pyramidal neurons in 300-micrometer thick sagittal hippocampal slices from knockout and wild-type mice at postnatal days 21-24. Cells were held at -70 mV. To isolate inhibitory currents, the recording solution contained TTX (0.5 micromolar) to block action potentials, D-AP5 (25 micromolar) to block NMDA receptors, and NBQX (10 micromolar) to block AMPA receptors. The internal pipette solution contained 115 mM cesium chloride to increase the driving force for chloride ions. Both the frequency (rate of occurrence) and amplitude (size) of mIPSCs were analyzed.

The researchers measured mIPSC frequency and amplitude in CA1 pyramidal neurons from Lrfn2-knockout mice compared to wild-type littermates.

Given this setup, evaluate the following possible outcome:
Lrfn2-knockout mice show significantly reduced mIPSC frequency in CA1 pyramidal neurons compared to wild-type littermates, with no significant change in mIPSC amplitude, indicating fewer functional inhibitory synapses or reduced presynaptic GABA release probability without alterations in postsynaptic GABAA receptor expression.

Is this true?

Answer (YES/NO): YES